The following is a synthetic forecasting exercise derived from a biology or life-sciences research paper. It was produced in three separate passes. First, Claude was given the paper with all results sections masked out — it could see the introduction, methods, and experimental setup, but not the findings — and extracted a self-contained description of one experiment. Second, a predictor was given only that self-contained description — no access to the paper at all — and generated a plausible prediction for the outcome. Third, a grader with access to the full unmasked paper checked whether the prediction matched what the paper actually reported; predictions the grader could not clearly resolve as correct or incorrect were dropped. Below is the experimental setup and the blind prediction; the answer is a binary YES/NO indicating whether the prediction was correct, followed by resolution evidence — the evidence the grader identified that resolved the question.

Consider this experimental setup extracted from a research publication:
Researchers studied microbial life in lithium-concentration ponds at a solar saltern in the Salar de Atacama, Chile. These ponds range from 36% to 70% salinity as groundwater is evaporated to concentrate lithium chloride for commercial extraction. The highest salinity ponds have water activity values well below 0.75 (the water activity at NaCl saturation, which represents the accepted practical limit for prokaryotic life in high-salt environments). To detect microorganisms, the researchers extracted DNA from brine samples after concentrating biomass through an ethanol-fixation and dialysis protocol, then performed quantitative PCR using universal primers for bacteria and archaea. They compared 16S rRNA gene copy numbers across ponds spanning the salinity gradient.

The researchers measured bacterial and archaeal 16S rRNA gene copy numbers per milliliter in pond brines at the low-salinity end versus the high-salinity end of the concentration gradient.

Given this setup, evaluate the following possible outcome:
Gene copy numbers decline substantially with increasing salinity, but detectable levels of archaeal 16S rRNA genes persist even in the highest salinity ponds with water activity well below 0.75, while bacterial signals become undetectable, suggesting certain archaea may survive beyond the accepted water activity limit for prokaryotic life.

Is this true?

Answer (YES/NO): NO